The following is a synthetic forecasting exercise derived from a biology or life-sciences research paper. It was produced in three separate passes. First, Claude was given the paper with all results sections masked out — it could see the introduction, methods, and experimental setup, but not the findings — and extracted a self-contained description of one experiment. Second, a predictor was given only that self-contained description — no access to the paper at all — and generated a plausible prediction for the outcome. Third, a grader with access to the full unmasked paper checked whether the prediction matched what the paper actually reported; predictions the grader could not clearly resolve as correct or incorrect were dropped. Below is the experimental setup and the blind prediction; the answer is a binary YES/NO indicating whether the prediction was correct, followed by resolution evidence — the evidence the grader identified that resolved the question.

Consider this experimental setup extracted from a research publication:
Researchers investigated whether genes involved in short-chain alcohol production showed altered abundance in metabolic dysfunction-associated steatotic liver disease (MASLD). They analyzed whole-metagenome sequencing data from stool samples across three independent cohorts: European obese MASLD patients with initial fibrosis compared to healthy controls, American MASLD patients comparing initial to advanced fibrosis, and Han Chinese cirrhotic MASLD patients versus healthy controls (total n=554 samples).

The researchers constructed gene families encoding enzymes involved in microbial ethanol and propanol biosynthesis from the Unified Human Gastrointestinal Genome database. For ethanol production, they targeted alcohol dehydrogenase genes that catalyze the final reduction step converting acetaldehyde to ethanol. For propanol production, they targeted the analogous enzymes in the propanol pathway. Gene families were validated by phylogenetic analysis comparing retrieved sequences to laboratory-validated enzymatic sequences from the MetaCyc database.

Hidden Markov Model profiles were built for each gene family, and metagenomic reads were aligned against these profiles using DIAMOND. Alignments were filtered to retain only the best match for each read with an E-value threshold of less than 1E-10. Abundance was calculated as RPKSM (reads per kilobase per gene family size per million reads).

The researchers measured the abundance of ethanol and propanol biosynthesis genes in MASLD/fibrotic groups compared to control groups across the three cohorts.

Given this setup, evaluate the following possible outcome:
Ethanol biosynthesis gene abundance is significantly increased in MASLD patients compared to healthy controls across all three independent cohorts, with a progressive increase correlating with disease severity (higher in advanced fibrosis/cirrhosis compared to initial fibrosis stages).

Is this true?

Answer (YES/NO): NO